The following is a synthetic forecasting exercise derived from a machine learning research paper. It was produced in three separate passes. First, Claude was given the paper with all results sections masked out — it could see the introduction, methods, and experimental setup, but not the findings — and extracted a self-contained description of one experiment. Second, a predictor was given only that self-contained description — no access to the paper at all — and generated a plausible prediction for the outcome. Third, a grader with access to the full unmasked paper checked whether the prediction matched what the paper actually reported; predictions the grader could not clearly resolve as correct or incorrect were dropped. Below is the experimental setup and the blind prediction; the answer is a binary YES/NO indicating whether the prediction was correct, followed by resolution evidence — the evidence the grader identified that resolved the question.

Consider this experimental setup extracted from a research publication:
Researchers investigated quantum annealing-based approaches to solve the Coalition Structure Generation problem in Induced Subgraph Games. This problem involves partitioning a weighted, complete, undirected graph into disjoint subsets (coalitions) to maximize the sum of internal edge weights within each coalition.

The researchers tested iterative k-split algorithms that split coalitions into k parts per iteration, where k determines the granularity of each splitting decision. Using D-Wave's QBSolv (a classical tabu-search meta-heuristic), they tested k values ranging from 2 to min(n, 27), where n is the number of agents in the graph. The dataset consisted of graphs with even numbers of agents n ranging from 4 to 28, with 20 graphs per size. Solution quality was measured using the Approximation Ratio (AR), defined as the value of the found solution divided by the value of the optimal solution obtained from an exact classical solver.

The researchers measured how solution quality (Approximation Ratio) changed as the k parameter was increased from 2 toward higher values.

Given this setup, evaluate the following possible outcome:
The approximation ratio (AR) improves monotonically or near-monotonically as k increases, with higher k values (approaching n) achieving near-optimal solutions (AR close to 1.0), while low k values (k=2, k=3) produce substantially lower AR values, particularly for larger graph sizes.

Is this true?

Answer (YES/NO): NO